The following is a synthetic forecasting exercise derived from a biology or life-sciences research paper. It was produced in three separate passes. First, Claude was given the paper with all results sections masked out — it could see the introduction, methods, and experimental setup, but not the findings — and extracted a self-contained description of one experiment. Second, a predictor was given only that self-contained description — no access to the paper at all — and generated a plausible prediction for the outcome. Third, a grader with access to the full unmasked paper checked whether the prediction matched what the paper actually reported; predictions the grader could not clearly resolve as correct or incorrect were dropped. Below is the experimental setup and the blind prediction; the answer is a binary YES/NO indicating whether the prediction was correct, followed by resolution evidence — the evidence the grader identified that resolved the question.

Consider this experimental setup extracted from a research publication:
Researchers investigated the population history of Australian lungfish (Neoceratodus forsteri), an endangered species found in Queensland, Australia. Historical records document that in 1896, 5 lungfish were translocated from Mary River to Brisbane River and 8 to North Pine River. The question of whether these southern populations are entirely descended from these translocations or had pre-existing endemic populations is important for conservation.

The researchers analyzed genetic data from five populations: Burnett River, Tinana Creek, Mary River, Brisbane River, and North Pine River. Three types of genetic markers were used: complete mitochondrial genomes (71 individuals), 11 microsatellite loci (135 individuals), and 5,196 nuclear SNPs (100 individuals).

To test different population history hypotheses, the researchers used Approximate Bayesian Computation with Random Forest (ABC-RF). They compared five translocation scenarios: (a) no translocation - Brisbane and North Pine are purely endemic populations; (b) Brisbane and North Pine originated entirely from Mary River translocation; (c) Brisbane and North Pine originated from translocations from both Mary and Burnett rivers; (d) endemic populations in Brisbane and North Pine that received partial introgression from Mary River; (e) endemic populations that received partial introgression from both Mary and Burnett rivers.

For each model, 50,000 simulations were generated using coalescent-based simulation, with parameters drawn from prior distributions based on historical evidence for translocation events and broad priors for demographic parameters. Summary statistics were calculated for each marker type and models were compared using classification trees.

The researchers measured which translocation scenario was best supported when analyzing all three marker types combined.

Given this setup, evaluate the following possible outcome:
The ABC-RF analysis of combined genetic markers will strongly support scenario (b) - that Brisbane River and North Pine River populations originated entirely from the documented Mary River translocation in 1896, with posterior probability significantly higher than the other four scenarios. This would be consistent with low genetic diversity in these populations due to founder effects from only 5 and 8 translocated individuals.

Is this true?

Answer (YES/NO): NO